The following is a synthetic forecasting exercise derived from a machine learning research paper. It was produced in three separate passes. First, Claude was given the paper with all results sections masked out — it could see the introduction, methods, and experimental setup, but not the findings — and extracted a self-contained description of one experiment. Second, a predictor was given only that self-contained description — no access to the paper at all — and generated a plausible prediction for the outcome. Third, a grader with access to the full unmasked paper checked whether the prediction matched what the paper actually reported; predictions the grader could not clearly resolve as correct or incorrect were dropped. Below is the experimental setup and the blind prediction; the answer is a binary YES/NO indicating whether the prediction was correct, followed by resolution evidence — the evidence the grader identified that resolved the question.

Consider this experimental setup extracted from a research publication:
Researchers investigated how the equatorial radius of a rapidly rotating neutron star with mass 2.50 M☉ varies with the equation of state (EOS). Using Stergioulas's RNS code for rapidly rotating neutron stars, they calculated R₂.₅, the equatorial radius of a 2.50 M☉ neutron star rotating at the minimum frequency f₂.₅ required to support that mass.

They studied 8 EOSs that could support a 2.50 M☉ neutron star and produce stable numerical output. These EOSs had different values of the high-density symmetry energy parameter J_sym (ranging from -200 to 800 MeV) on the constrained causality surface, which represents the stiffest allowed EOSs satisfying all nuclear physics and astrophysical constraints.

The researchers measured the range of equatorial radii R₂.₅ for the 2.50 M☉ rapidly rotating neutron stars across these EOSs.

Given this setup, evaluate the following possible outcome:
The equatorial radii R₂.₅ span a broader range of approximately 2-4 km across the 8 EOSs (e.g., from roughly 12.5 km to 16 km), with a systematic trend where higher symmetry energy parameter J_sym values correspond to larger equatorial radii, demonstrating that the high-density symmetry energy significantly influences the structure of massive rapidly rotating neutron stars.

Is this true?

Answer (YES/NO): NO